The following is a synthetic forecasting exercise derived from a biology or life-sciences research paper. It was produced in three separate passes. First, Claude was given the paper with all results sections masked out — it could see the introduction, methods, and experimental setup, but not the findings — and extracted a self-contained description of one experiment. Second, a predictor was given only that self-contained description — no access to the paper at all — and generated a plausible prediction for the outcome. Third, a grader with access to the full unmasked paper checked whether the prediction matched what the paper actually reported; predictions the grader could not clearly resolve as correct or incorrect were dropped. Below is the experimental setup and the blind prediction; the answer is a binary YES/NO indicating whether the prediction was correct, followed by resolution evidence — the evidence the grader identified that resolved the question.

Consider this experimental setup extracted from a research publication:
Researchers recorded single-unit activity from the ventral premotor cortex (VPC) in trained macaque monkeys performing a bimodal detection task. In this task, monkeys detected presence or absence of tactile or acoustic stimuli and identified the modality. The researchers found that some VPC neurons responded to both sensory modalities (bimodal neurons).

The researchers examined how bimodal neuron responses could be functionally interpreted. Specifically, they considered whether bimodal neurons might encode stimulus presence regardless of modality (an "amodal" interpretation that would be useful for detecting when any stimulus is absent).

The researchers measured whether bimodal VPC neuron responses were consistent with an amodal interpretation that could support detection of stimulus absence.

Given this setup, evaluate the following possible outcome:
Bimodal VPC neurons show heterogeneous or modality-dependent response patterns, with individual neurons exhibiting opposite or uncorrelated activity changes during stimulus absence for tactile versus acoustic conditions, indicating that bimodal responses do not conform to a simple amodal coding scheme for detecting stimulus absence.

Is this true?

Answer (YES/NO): NO